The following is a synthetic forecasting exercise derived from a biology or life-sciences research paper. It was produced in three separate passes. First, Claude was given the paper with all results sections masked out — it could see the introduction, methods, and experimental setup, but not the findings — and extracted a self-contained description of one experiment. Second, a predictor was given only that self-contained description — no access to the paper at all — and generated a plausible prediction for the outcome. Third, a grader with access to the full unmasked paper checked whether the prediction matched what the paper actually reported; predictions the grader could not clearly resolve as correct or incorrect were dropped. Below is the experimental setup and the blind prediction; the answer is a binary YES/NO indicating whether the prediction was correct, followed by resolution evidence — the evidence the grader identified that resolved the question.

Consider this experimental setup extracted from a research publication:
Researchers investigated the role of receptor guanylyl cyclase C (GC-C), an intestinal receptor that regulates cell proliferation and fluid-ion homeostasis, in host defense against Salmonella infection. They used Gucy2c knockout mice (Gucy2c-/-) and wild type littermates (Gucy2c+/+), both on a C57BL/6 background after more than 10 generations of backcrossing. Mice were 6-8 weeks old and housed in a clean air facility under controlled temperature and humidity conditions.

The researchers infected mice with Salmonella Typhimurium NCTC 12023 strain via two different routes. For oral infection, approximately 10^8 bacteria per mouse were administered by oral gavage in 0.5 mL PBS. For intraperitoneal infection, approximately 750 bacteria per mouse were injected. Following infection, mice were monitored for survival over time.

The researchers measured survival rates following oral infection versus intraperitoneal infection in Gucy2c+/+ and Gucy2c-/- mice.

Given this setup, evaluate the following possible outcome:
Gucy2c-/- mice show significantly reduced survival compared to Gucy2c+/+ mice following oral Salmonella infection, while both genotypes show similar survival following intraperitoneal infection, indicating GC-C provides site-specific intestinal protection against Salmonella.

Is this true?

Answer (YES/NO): YES